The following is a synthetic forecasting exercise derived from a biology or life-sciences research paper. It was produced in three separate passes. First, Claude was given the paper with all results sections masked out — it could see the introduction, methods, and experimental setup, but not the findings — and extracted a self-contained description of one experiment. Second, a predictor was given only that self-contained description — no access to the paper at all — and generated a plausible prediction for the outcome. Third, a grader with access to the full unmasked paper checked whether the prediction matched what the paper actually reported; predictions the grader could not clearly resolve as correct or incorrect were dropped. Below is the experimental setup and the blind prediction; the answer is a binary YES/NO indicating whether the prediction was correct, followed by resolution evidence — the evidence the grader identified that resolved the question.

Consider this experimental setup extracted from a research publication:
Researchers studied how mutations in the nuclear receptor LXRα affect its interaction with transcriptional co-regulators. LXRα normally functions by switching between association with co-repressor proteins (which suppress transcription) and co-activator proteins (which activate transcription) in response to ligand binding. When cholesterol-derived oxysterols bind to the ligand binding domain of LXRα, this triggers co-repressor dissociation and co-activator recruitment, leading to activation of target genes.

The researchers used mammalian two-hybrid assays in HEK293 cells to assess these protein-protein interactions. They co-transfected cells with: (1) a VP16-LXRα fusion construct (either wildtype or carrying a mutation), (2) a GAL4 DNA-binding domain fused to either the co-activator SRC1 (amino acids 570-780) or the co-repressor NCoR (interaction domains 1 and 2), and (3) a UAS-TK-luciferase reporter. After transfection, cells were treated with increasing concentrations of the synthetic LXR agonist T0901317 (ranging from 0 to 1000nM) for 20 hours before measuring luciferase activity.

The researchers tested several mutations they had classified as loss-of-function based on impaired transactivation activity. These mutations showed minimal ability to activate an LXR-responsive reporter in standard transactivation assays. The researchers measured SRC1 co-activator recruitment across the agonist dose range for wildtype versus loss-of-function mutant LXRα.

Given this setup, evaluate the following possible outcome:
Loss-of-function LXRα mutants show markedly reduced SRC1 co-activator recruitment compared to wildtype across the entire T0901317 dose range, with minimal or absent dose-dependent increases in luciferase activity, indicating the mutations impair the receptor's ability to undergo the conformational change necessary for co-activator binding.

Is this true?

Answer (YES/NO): YES